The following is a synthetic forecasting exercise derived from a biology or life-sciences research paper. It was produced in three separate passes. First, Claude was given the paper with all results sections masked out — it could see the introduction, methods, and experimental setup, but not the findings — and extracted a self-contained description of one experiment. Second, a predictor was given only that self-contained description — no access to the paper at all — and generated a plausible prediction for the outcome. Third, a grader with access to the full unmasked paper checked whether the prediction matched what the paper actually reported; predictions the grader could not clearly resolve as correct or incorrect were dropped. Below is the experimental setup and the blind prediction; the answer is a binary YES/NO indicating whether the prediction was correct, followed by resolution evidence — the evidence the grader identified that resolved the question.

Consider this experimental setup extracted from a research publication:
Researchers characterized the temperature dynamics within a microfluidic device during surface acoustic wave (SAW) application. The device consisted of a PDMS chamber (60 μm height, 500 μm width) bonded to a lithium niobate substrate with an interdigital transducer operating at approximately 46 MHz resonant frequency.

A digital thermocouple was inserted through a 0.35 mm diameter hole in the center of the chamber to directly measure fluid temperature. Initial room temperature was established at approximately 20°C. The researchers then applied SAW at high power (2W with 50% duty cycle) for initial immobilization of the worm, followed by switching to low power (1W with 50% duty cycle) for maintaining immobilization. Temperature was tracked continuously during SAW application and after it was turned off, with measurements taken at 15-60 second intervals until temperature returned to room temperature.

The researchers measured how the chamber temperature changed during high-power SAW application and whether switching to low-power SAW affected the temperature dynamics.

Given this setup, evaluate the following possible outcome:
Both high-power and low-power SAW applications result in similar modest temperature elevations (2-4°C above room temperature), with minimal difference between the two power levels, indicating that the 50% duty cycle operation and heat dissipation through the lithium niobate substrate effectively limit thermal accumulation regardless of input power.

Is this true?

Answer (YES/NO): NO